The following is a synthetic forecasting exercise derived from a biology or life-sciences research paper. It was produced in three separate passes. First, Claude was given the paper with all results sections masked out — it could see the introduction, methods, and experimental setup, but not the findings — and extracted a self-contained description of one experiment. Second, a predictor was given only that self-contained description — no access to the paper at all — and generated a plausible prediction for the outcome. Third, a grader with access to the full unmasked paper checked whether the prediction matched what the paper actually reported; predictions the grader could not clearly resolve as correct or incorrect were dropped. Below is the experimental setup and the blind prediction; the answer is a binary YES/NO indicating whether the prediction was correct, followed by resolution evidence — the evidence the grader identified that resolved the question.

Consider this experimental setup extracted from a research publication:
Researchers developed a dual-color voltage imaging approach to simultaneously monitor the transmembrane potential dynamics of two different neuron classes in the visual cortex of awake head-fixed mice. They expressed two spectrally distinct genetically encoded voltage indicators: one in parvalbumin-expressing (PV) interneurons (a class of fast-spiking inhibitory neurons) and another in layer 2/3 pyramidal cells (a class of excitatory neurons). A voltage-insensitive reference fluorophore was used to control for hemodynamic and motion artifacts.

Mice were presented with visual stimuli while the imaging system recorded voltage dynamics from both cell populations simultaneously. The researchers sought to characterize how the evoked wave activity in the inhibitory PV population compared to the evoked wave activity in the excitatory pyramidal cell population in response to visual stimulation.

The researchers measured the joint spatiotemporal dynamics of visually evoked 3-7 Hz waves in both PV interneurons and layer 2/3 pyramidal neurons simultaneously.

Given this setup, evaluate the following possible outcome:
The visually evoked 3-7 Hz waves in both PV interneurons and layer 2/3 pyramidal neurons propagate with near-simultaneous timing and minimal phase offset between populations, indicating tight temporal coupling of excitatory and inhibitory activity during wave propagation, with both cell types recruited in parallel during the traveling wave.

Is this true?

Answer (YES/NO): NO